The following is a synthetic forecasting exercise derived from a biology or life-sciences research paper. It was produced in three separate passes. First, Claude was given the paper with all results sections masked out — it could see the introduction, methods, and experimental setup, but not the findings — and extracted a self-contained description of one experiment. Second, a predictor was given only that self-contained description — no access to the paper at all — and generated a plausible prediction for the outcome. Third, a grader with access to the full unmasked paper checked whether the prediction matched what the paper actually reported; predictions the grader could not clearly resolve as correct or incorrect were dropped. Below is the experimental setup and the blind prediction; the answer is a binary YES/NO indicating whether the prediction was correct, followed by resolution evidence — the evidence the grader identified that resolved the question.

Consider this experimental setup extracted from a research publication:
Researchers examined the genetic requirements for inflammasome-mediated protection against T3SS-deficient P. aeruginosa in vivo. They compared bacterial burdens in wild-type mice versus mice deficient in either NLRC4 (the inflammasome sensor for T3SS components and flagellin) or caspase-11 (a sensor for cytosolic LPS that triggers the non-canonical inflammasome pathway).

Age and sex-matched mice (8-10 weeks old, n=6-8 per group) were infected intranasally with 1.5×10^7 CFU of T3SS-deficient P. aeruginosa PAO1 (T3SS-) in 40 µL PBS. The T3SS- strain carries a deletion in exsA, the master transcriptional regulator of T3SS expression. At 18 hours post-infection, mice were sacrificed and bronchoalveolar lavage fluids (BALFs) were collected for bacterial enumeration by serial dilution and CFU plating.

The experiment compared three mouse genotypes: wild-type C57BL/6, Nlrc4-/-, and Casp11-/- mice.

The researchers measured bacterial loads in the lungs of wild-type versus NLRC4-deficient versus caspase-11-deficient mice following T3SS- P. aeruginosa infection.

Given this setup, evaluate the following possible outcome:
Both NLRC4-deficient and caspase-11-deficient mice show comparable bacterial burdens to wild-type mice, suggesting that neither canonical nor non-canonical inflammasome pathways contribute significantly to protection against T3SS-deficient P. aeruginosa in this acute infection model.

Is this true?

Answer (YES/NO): NO